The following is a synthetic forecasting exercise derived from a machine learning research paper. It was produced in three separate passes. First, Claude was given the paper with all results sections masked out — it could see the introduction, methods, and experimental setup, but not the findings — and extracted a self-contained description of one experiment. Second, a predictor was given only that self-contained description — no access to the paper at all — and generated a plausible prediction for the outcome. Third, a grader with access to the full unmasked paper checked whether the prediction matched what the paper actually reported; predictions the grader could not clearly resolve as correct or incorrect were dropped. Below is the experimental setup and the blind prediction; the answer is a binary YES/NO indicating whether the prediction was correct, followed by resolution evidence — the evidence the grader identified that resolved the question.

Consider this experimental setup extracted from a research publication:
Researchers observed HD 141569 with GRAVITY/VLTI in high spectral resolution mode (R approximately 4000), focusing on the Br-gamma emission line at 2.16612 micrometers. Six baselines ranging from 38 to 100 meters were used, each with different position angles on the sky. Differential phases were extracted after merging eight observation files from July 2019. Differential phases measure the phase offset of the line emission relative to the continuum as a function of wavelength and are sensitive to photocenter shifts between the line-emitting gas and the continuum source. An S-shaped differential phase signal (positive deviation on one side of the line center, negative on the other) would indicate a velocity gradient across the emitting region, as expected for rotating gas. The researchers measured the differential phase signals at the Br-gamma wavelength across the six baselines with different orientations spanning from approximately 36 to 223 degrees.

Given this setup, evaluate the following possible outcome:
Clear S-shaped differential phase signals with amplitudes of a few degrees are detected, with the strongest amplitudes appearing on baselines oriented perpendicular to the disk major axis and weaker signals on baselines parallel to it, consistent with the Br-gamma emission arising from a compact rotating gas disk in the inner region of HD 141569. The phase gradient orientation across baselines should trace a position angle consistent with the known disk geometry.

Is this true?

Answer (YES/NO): NO